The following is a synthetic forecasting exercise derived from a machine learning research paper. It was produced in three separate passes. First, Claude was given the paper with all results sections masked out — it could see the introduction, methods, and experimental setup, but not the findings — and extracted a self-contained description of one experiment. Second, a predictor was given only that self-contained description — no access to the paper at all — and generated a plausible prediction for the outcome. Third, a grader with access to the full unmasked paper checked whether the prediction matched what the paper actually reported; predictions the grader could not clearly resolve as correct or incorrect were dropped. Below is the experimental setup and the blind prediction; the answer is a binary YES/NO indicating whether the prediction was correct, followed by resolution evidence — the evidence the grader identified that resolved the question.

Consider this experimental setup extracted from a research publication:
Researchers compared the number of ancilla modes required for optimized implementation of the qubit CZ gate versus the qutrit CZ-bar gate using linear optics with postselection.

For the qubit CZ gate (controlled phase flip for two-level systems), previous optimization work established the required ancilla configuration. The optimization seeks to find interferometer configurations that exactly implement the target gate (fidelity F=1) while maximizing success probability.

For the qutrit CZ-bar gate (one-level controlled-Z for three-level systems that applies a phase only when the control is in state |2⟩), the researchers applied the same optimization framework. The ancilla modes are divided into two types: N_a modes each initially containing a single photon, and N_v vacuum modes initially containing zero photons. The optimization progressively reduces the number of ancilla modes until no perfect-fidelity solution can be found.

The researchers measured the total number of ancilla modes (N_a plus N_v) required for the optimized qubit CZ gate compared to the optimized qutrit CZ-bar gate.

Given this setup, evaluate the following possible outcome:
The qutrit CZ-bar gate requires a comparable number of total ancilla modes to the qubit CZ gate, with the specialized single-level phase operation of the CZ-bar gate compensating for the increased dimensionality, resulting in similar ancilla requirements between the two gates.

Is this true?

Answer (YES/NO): NO